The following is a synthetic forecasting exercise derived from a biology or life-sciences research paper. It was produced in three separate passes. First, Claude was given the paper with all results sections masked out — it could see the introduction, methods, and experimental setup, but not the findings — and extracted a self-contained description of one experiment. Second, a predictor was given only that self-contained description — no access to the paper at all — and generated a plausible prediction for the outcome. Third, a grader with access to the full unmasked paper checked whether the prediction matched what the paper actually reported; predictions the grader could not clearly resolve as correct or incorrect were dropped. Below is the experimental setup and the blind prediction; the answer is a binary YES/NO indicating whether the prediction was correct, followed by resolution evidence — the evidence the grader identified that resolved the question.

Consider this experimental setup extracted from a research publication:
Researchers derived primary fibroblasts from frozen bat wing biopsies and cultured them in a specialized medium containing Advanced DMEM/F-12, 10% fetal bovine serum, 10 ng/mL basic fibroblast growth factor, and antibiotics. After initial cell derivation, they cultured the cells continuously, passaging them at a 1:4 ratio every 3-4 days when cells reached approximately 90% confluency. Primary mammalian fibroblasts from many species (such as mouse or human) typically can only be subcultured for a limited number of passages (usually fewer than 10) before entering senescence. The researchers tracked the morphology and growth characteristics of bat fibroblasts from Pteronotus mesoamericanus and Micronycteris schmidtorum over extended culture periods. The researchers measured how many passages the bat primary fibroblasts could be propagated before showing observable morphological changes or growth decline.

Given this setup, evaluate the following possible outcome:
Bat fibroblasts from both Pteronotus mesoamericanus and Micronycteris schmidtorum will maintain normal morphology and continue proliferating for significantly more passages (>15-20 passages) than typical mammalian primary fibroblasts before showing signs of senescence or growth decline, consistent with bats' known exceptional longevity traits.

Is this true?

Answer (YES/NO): YES